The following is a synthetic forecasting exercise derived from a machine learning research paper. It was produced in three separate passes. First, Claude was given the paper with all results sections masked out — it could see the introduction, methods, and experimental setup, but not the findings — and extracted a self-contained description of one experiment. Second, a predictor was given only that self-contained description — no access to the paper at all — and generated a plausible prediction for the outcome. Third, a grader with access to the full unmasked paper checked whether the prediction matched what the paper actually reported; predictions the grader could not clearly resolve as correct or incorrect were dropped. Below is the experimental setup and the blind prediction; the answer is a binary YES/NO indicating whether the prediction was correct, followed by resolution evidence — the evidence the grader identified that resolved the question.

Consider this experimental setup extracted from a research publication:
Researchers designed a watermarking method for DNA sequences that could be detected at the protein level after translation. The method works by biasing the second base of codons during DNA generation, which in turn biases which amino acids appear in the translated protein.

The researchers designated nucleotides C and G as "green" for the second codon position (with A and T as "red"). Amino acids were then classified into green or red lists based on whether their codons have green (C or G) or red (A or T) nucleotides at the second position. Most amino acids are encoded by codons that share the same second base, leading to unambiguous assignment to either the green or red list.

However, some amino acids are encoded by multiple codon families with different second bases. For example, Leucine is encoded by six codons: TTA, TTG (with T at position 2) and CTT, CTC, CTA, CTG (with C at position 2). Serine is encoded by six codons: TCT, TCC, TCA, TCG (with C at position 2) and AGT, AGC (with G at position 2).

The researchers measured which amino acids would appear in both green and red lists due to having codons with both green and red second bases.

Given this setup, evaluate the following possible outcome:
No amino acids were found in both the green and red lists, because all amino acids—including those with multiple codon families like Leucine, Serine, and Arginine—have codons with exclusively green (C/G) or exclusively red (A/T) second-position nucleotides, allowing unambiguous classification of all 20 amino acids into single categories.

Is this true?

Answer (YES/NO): NO